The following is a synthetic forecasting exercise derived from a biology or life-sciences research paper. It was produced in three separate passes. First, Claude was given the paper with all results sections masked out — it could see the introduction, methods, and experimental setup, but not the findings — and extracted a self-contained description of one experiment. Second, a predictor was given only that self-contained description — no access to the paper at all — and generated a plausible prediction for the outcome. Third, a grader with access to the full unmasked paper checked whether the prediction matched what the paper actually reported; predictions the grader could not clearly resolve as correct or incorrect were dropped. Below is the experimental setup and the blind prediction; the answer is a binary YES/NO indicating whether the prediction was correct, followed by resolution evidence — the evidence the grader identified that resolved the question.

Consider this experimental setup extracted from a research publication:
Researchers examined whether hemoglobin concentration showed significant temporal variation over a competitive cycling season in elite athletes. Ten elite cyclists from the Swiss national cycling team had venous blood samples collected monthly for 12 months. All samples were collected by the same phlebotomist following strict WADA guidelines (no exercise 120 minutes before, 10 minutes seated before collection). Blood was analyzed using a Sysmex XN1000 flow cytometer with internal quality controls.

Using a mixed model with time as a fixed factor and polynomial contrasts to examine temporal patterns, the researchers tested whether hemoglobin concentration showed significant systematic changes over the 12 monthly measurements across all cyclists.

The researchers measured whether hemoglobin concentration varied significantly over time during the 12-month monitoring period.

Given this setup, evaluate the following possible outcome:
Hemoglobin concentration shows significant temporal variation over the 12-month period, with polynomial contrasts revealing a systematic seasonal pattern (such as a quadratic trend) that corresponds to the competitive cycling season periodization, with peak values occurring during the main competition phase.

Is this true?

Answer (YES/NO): NO